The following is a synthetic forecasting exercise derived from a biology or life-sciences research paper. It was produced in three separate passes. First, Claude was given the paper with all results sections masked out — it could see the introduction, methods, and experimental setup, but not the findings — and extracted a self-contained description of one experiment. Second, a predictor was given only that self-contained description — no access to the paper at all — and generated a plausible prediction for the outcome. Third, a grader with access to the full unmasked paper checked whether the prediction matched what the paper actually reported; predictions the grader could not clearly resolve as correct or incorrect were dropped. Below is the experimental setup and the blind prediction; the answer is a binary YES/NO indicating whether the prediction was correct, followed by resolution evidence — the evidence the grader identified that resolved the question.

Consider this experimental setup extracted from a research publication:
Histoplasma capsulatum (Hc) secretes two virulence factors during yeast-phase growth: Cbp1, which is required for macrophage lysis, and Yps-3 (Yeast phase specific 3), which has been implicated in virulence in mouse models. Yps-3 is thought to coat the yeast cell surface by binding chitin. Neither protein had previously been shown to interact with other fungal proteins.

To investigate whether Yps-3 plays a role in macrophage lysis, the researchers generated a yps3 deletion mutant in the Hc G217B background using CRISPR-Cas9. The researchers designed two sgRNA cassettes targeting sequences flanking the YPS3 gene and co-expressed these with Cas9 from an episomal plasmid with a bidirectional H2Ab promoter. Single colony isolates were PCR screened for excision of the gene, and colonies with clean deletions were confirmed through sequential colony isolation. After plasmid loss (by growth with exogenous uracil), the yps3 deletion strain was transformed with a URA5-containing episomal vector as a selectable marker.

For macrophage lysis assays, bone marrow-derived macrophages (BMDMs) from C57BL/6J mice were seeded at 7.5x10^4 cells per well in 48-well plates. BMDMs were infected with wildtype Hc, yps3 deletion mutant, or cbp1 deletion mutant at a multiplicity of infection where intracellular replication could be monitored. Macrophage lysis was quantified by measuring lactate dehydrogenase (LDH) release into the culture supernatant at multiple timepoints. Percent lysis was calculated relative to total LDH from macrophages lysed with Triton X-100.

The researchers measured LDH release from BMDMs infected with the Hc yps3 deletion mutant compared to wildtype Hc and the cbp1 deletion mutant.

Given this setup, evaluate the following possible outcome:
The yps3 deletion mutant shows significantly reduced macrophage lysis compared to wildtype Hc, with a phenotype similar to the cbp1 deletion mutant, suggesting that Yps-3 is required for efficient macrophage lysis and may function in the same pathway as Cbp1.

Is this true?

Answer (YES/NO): NO